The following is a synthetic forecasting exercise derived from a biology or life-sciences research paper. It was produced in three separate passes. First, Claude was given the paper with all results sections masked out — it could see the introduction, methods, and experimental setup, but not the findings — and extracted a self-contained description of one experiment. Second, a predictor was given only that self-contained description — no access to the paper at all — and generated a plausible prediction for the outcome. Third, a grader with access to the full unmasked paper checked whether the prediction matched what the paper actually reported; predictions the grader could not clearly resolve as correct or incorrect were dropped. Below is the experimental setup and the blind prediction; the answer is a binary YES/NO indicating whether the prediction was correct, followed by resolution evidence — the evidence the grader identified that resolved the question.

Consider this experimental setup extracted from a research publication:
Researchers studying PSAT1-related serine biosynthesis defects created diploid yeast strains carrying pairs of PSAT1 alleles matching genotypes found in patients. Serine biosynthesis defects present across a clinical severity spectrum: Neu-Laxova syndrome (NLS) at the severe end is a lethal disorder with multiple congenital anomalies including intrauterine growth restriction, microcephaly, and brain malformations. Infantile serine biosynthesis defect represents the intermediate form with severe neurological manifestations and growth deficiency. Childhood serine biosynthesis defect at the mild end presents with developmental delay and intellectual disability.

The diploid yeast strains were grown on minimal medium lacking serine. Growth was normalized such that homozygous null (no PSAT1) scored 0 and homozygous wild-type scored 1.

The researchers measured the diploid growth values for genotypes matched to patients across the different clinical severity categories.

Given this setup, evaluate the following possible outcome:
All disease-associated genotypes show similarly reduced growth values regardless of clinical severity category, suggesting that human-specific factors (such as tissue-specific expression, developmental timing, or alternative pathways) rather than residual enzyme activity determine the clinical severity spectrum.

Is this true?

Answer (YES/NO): NO